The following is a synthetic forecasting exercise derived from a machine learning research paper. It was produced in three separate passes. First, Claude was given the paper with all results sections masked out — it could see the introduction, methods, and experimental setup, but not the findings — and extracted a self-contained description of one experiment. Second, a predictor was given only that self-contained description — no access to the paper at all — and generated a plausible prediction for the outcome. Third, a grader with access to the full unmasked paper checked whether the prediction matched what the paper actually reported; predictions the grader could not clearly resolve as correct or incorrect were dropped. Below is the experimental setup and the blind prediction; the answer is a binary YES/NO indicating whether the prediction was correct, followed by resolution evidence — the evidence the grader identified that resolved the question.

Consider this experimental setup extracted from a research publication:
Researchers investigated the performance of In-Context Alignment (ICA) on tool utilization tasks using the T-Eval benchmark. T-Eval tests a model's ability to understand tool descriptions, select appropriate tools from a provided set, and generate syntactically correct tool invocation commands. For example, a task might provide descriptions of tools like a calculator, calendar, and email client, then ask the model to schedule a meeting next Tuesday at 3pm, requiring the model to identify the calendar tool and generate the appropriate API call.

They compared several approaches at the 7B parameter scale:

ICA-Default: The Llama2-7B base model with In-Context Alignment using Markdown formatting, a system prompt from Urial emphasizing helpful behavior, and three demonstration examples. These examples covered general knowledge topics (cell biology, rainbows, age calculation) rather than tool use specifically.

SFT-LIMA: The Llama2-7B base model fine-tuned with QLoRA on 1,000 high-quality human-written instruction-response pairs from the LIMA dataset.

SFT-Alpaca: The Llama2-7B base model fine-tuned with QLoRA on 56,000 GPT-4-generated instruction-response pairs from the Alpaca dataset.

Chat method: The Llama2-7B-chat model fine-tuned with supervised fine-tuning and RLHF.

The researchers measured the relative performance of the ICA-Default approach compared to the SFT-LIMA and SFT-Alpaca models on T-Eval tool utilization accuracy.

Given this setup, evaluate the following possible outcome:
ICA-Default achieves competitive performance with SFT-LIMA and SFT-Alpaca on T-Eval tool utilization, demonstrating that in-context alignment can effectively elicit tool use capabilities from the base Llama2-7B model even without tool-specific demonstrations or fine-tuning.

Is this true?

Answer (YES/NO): YES